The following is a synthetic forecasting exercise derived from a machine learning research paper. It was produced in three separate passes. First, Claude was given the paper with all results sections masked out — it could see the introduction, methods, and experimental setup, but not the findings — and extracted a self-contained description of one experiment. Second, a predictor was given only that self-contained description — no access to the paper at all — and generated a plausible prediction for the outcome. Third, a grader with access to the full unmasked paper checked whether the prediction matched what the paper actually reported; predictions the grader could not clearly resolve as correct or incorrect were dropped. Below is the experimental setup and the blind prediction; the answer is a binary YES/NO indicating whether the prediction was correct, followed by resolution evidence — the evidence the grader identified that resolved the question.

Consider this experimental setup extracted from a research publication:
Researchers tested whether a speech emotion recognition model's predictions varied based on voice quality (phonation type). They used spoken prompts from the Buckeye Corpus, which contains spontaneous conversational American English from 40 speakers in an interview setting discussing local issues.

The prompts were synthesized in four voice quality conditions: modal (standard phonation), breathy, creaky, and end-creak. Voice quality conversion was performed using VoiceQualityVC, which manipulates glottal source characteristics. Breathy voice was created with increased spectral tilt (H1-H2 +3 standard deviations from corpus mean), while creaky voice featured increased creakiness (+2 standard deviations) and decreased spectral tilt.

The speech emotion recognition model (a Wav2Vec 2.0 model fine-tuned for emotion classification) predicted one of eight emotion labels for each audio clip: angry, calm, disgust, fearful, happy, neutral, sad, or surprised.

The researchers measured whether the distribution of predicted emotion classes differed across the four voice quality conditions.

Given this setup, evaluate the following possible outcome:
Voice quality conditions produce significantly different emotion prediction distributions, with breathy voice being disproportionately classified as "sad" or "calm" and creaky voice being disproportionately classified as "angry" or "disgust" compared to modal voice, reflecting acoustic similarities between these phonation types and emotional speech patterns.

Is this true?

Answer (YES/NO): NO